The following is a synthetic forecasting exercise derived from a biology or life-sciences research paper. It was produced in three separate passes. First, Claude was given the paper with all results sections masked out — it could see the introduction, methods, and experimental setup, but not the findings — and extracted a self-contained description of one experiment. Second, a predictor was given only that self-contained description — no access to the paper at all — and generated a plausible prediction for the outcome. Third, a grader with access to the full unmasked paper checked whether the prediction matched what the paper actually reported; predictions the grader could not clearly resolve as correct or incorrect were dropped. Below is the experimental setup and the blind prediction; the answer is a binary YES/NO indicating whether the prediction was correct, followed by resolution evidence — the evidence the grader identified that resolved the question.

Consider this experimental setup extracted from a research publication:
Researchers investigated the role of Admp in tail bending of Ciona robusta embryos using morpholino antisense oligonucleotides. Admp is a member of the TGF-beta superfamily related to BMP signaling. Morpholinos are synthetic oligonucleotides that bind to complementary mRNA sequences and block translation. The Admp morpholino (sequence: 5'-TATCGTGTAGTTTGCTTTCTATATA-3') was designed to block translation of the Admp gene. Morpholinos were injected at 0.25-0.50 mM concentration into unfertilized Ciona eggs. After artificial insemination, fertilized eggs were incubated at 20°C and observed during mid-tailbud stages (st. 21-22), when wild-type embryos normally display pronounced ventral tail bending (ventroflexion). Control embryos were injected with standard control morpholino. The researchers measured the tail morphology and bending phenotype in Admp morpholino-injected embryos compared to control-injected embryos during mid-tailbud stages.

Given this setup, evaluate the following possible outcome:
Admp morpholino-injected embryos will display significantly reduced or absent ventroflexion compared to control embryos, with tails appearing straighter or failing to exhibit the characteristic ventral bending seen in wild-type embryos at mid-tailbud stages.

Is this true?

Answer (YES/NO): YES